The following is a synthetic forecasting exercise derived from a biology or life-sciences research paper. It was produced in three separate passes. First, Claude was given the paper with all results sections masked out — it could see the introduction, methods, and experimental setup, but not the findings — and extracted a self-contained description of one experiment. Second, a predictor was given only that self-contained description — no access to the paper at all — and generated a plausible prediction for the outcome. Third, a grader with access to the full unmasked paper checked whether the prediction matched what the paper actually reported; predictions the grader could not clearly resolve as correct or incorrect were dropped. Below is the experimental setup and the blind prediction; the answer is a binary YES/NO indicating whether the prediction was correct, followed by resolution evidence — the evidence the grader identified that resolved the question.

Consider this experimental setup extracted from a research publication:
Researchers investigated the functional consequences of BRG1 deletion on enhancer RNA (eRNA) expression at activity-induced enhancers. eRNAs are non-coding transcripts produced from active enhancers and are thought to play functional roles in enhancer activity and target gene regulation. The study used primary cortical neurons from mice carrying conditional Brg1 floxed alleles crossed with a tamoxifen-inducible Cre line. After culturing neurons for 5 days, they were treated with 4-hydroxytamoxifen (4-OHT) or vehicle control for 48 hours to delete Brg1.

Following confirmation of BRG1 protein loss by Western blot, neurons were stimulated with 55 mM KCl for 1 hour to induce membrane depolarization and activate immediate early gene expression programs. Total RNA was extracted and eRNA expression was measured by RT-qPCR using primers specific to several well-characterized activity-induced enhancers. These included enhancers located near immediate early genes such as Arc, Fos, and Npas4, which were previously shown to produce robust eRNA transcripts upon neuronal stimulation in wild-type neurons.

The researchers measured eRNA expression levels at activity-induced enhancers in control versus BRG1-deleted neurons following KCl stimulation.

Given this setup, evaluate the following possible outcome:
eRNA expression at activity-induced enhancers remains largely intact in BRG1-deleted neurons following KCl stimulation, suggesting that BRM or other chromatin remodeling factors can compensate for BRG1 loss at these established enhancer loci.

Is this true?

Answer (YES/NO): NO